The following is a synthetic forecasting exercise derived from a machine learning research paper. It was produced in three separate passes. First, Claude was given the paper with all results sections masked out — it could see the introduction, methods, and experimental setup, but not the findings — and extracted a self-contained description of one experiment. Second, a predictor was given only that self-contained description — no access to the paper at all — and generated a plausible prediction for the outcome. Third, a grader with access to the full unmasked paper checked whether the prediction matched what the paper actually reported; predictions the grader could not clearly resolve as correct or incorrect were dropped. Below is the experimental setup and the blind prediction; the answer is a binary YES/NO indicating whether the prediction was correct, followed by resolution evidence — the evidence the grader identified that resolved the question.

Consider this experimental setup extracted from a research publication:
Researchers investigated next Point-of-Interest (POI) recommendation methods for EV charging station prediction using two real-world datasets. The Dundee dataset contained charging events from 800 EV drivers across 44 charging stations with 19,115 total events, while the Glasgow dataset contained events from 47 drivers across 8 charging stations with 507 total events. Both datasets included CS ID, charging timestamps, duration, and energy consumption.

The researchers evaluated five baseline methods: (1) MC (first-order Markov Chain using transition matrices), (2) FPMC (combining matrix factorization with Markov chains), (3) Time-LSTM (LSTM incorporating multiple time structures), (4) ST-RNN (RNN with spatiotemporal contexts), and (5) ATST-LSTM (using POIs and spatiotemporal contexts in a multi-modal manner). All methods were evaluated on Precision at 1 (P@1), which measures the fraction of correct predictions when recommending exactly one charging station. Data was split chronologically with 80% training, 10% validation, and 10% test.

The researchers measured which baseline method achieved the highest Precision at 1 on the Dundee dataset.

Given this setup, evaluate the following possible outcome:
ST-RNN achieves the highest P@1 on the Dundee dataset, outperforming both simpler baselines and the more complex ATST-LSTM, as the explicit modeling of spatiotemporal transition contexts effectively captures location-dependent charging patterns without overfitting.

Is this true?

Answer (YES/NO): NO